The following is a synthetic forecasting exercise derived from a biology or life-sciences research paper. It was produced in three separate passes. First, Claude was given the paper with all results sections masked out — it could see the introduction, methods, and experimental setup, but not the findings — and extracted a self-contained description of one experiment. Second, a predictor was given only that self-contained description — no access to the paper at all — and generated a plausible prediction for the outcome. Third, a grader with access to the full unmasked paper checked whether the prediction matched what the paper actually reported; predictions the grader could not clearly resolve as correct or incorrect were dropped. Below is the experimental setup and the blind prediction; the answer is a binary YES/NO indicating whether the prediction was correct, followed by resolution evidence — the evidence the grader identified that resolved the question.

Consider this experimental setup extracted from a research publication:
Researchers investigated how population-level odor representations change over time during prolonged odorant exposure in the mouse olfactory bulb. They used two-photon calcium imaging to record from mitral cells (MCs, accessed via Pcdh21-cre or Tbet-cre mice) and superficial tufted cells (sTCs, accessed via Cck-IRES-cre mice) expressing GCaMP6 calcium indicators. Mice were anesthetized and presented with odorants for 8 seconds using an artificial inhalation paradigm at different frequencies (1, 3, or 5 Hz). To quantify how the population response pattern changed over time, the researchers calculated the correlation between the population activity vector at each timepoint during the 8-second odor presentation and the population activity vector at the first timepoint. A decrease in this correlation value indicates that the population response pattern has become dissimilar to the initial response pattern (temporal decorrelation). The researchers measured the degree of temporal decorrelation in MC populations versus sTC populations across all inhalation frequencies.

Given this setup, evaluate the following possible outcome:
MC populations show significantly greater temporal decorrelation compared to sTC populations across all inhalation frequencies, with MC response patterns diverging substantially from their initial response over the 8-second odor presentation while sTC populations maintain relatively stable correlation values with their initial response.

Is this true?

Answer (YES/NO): YES